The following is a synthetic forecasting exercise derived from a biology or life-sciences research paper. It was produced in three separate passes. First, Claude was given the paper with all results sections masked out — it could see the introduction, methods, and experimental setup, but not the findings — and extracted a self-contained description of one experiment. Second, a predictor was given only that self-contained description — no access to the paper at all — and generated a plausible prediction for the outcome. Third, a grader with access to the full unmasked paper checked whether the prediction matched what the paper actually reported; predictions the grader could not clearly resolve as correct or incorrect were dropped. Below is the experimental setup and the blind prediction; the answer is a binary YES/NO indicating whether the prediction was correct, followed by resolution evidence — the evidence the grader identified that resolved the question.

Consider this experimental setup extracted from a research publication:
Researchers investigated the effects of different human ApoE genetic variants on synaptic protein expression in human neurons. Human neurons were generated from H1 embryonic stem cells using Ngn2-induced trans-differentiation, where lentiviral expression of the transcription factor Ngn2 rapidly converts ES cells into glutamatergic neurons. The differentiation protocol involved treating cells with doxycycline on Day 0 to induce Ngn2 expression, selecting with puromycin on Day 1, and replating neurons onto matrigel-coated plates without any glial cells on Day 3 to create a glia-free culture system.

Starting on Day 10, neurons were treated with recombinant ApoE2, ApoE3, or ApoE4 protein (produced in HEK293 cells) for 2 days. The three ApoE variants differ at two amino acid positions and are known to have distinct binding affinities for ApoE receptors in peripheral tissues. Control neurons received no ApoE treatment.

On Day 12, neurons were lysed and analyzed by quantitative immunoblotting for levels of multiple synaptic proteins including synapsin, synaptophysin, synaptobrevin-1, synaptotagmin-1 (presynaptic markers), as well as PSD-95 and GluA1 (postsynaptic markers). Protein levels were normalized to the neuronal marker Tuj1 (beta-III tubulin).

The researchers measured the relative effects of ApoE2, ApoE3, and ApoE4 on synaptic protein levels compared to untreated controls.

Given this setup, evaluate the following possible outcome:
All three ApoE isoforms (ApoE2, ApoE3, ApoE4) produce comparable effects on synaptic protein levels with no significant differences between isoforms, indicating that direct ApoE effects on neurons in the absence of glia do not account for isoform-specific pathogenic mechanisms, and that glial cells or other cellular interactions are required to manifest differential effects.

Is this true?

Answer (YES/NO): NO